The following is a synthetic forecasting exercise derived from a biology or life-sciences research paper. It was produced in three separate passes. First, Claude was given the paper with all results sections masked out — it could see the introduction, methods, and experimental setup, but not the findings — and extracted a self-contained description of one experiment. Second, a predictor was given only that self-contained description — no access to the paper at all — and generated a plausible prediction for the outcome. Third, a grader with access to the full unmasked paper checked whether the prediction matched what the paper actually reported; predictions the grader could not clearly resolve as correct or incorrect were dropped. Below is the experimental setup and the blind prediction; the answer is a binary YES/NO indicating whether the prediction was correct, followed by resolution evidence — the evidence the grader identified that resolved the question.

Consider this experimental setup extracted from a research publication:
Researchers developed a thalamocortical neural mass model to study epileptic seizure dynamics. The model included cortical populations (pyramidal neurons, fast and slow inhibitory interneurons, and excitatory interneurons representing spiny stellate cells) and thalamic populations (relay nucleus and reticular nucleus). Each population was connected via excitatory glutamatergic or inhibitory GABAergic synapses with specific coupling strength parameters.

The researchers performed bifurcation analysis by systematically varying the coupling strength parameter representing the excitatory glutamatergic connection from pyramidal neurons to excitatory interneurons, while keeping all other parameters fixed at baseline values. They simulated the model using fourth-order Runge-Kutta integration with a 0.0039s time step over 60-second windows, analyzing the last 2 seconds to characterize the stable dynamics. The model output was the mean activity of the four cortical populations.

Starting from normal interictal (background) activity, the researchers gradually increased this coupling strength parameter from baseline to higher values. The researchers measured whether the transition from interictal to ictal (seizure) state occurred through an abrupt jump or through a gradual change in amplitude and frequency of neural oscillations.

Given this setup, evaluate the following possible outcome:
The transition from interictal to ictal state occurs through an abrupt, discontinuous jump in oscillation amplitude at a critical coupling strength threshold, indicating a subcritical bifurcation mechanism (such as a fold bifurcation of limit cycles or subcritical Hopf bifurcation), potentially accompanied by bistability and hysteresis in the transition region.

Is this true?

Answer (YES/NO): NO